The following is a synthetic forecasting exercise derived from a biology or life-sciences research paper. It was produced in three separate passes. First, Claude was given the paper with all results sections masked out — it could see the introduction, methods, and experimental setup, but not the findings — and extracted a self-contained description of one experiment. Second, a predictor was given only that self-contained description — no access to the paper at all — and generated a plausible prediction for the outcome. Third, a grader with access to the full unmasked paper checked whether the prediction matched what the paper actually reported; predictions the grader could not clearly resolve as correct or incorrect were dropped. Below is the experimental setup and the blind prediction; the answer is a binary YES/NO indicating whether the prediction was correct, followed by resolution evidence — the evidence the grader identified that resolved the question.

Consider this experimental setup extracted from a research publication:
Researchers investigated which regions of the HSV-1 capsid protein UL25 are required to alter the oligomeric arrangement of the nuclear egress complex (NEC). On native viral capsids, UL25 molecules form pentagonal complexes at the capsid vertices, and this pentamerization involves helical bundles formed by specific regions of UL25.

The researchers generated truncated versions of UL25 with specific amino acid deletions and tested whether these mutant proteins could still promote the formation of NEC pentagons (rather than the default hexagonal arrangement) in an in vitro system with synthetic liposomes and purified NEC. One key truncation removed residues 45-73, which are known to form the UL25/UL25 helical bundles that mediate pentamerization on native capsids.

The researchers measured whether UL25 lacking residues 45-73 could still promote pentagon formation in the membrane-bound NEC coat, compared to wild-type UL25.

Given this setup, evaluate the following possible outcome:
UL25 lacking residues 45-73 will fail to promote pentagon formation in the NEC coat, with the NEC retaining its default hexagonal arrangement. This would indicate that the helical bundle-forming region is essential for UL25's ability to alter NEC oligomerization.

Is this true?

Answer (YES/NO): YES